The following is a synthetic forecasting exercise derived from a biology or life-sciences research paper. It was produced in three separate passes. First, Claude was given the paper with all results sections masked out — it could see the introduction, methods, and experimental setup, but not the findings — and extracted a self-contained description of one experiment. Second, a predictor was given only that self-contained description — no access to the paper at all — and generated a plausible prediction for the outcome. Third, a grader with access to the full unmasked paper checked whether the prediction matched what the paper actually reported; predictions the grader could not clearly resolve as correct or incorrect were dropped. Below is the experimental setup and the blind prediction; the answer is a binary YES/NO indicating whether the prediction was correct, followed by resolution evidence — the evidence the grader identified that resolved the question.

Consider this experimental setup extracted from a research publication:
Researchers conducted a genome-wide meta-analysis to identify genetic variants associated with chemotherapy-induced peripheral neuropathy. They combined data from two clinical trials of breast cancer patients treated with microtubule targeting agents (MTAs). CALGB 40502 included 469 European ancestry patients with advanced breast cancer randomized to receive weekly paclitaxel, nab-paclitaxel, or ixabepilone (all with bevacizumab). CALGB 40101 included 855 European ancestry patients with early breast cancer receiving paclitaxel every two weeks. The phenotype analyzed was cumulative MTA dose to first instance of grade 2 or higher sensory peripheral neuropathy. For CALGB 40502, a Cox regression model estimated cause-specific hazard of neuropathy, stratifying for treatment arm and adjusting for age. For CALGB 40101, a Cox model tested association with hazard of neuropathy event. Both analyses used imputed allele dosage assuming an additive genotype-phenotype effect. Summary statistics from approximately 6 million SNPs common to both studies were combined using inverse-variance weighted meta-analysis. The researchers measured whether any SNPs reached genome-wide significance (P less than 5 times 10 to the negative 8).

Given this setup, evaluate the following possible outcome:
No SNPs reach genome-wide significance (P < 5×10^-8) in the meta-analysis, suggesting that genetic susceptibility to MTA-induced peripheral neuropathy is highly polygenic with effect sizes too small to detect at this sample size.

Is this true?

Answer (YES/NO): YES